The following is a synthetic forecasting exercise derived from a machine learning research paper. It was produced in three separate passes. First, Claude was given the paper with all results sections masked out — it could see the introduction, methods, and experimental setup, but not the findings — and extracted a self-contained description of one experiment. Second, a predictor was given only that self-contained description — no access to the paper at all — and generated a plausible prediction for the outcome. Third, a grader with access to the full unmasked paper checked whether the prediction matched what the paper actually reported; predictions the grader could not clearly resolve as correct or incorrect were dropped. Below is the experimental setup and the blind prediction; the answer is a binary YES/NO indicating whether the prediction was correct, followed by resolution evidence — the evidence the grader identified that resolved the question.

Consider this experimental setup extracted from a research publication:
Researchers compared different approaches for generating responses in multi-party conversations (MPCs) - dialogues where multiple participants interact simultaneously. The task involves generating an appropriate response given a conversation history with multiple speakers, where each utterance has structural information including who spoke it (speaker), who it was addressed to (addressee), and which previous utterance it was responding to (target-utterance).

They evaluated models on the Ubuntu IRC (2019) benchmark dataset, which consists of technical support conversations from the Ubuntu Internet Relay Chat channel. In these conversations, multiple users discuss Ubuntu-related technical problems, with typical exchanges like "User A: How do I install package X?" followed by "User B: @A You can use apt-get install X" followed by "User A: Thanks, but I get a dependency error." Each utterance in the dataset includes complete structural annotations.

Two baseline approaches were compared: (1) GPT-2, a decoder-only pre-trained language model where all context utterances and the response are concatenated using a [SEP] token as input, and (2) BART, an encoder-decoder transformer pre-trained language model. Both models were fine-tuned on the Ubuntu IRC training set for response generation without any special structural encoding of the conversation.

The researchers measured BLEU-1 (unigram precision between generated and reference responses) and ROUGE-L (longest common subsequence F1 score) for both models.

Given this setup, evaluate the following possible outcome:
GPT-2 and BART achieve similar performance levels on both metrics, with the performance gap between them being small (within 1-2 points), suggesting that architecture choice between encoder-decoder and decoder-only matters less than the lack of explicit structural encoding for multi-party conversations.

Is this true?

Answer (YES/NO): NO